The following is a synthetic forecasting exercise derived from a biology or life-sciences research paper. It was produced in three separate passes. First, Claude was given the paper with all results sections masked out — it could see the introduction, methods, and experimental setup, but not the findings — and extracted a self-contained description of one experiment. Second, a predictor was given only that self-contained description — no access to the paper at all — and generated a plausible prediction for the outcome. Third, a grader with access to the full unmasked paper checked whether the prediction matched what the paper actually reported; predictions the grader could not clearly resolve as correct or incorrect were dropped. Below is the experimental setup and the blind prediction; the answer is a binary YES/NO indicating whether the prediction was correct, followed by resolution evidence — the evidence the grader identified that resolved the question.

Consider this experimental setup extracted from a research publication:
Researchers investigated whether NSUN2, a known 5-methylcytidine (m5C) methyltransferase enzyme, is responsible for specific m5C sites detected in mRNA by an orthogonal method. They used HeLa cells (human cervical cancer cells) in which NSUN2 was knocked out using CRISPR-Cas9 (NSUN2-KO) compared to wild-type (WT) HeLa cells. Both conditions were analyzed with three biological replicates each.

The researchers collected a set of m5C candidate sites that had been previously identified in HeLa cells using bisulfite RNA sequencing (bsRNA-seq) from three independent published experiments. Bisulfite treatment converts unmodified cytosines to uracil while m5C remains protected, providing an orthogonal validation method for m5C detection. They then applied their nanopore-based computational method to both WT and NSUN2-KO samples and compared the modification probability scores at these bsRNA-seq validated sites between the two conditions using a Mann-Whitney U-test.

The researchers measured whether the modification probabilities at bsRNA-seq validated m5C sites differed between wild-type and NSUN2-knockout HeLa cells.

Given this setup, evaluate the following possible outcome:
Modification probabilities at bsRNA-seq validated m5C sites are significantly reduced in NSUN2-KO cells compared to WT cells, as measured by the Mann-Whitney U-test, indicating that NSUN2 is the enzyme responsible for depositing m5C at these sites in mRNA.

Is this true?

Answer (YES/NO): YES